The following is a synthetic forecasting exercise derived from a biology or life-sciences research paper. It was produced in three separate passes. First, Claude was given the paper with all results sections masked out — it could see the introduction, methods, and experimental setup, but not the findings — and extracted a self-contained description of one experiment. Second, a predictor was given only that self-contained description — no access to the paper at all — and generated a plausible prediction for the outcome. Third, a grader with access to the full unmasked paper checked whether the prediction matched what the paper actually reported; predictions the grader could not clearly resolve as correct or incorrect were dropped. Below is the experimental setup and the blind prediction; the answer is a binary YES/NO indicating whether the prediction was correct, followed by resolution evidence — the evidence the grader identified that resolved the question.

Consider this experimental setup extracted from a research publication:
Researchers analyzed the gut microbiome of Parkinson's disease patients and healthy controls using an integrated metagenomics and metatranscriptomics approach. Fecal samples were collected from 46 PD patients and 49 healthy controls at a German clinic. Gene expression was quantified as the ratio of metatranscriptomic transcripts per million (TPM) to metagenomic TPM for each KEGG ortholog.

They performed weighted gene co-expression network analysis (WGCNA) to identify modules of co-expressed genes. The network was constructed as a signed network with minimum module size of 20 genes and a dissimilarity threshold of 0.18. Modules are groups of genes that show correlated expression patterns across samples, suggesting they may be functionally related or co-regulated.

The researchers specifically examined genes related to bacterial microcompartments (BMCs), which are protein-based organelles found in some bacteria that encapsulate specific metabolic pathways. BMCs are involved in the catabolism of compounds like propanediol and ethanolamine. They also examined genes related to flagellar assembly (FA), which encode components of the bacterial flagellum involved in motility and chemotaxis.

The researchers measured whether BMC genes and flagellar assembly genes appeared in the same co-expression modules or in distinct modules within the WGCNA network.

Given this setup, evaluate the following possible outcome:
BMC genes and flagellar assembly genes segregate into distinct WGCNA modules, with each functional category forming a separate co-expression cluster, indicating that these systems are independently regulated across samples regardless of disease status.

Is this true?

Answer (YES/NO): YES